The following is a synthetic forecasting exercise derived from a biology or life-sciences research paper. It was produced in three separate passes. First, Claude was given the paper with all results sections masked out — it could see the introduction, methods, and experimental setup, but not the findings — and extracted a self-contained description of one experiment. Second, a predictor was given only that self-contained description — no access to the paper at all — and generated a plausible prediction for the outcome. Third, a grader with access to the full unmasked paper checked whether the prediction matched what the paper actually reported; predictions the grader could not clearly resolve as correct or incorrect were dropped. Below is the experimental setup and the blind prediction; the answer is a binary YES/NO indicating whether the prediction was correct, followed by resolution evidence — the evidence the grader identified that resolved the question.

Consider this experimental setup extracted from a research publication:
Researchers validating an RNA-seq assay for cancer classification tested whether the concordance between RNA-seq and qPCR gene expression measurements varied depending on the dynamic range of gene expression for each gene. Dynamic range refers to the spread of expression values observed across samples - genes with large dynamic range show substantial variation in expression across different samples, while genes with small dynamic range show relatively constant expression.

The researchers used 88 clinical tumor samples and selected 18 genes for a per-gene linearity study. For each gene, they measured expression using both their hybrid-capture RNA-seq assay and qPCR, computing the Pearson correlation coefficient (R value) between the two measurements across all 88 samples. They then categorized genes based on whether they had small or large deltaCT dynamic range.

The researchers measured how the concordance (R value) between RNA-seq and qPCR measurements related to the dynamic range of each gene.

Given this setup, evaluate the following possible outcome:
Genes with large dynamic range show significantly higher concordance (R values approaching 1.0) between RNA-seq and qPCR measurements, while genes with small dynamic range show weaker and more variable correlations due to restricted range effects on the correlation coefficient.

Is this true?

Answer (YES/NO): NO